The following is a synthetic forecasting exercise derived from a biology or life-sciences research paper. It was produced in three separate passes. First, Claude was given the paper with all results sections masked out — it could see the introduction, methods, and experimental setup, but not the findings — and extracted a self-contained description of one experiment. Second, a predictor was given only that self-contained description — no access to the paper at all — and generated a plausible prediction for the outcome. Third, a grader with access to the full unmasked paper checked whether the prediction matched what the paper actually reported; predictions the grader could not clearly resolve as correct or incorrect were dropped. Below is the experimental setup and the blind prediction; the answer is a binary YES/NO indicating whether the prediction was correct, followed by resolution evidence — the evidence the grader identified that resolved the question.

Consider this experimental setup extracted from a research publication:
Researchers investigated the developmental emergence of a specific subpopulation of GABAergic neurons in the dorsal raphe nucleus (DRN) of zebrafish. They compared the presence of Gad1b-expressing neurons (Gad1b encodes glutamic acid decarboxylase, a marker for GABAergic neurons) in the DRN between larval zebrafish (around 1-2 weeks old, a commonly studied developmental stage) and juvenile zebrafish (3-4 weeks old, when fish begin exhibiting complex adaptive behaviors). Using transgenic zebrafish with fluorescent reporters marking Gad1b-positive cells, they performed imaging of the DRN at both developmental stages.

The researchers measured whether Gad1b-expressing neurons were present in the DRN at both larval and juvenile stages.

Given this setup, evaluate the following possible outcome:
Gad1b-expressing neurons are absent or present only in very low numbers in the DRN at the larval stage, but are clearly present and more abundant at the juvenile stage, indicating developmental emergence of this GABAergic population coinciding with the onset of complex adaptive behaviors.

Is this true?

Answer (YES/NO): YES